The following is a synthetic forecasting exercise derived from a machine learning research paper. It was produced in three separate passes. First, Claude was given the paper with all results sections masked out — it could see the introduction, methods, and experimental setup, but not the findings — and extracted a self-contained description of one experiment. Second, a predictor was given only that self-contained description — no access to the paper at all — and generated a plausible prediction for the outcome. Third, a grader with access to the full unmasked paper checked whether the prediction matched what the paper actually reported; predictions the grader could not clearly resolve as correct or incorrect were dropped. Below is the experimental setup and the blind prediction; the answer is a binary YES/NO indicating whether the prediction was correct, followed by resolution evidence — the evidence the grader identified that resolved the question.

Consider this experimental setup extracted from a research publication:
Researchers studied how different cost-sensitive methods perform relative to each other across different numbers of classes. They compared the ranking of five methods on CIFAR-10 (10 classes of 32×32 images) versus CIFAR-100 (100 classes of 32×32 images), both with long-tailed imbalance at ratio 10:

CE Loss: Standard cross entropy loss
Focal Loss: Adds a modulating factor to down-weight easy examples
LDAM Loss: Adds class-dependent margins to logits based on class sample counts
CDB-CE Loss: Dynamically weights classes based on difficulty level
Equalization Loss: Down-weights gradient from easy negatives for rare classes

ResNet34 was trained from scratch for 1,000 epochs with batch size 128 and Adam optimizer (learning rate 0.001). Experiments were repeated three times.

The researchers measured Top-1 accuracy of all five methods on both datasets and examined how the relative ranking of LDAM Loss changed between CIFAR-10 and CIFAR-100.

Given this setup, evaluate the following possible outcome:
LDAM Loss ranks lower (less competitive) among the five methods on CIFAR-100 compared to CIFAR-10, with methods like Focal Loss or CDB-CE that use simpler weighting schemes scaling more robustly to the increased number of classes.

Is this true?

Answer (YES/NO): YES